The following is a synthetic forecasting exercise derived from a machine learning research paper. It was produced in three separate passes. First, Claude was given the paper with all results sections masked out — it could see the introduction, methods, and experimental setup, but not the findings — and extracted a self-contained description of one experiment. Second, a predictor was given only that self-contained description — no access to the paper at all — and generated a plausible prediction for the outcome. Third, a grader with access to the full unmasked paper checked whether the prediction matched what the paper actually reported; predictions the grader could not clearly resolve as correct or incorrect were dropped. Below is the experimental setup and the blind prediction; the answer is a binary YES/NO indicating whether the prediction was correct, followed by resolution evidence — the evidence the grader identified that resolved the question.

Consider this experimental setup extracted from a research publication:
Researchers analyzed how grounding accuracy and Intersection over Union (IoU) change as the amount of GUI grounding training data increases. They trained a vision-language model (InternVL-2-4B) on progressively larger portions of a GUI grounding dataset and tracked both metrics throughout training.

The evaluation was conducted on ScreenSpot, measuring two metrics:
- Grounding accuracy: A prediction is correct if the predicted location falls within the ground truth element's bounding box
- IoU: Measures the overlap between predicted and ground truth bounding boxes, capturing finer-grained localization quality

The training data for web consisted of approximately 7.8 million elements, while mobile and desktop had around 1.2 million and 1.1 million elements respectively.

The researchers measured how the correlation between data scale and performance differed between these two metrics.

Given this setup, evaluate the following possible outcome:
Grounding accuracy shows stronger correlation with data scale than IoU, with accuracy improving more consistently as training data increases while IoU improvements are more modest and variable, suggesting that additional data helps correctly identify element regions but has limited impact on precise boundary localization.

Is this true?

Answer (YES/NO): NO